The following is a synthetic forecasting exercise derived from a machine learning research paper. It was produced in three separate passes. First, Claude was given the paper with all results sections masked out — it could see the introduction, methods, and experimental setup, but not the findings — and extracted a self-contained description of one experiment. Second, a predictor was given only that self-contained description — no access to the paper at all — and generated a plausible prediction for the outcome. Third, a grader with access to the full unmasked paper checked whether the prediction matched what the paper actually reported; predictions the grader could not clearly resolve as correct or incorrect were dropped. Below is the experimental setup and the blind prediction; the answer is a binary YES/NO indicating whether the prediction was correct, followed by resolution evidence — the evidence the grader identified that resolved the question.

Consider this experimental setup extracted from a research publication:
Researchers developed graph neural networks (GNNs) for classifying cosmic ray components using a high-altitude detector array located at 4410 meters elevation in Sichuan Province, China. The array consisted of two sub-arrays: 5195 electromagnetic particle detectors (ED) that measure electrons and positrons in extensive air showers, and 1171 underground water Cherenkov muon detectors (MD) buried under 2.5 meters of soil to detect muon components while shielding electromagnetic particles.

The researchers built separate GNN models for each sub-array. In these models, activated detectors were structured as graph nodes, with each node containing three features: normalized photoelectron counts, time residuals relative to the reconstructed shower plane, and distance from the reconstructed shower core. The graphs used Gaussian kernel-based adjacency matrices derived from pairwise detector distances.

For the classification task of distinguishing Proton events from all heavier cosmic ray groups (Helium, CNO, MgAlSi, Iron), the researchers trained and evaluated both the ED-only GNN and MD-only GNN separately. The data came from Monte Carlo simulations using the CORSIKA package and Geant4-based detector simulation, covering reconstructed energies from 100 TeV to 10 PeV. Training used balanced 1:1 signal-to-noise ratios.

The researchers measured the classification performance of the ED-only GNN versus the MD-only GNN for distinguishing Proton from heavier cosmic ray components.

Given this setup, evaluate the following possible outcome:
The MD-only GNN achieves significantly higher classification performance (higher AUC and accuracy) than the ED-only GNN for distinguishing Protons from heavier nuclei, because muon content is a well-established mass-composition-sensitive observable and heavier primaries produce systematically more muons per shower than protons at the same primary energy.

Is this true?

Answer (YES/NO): NO